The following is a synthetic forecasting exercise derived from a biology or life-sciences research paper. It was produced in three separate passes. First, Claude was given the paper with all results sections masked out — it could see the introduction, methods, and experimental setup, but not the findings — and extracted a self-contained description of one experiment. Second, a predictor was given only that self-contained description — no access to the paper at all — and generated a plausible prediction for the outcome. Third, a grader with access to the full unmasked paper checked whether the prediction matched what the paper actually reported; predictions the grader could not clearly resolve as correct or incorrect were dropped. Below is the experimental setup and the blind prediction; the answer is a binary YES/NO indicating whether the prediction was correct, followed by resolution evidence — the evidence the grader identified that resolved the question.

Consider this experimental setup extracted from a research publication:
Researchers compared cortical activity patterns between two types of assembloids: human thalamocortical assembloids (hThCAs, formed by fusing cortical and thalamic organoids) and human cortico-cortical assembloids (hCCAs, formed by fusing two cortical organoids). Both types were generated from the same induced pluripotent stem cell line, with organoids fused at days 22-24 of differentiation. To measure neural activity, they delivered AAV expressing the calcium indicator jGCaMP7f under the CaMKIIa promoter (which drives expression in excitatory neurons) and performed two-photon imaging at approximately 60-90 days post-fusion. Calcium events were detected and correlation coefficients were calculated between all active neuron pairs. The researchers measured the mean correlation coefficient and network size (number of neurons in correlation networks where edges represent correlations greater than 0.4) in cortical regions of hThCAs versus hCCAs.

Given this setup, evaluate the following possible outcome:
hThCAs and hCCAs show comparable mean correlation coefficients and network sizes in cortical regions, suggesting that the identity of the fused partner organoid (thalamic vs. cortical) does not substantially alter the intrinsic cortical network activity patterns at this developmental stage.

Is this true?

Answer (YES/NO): NO